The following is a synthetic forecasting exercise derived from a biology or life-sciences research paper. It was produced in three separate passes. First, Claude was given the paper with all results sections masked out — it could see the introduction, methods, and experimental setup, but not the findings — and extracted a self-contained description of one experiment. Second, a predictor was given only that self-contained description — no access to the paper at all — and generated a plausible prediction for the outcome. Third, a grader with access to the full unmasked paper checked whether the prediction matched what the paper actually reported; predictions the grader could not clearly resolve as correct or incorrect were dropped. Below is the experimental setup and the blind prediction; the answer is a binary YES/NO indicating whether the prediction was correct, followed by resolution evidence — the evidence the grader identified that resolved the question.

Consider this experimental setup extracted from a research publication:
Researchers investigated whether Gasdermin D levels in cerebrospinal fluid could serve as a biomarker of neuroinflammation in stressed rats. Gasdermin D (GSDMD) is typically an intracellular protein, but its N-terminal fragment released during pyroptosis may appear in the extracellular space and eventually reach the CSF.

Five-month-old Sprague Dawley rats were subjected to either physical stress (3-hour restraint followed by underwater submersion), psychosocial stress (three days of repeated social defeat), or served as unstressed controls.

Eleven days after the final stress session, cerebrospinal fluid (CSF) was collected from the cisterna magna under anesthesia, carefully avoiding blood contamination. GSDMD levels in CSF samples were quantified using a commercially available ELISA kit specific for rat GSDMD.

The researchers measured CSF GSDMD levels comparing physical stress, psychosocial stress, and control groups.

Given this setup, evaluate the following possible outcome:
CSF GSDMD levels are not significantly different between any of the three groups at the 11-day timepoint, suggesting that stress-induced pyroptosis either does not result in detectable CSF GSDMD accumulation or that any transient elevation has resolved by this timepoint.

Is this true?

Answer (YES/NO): NO